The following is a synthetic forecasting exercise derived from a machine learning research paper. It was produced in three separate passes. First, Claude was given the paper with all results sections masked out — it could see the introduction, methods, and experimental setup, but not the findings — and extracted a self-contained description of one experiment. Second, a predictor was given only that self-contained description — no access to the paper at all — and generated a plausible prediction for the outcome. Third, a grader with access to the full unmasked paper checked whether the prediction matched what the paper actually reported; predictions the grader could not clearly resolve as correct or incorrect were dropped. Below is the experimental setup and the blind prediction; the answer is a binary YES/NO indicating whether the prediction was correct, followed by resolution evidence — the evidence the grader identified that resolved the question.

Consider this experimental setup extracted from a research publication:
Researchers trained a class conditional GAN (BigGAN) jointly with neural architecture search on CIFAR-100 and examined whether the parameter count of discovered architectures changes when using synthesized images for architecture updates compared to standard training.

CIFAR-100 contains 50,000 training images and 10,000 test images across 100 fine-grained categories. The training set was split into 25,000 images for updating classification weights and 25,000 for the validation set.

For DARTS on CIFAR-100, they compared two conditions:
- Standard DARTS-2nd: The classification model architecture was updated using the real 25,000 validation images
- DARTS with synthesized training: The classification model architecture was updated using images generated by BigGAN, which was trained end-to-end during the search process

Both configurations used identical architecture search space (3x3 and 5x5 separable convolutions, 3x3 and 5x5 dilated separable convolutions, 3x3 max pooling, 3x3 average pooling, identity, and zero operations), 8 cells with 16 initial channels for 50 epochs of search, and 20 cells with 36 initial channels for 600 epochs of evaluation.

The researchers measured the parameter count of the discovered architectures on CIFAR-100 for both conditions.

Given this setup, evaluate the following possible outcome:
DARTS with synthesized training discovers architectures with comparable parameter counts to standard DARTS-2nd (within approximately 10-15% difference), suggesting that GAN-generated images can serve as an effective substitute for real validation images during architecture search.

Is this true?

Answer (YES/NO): YES